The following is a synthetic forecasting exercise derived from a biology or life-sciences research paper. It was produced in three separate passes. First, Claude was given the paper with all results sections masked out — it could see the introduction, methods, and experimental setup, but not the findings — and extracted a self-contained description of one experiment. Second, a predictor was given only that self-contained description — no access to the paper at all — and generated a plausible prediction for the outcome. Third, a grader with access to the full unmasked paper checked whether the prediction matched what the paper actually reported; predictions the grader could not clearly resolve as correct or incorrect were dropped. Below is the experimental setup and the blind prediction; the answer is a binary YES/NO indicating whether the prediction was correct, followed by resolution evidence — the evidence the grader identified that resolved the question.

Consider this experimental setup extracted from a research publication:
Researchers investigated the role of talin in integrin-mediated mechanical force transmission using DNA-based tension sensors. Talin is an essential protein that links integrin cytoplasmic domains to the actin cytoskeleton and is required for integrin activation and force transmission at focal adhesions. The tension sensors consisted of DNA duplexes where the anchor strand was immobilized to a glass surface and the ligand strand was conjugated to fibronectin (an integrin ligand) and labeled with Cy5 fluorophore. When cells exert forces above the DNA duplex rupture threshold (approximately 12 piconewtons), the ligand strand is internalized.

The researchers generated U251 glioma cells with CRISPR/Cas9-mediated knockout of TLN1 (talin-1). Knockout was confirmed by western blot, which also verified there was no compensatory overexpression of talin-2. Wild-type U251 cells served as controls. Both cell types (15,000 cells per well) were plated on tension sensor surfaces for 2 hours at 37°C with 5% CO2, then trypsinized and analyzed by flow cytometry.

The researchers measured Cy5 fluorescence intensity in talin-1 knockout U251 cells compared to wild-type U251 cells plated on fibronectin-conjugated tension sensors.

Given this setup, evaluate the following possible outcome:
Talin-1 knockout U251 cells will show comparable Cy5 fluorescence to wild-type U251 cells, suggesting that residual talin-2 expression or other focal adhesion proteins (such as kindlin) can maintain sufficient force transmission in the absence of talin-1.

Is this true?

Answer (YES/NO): NO